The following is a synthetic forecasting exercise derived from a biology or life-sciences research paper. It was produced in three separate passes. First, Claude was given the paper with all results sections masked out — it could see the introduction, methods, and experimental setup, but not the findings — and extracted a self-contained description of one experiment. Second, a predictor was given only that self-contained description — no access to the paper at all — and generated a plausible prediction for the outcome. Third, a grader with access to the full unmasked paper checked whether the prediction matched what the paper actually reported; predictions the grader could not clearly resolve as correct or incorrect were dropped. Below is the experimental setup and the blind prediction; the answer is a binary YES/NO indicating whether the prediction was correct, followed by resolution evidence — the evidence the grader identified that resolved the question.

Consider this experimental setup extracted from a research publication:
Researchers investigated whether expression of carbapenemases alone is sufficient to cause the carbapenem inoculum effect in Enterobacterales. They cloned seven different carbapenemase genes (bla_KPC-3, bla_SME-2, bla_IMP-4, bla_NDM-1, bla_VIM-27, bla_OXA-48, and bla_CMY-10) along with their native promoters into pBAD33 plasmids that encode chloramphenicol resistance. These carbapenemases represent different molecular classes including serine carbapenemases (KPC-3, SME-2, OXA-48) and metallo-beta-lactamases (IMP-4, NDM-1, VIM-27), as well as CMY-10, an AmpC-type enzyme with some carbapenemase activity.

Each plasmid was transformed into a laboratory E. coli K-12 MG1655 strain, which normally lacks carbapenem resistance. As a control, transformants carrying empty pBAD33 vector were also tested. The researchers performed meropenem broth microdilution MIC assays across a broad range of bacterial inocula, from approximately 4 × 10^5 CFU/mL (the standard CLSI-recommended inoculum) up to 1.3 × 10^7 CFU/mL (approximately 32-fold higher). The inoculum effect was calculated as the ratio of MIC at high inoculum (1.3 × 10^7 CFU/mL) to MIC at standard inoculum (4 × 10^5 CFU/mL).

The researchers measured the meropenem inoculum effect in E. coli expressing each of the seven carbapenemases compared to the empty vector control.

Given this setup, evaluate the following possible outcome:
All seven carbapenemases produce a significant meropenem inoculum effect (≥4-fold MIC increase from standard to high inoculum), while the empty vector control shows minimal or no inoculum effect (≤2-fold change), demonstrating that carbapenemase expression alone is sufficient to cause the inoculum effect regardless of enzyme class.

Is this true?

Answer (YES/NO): YES